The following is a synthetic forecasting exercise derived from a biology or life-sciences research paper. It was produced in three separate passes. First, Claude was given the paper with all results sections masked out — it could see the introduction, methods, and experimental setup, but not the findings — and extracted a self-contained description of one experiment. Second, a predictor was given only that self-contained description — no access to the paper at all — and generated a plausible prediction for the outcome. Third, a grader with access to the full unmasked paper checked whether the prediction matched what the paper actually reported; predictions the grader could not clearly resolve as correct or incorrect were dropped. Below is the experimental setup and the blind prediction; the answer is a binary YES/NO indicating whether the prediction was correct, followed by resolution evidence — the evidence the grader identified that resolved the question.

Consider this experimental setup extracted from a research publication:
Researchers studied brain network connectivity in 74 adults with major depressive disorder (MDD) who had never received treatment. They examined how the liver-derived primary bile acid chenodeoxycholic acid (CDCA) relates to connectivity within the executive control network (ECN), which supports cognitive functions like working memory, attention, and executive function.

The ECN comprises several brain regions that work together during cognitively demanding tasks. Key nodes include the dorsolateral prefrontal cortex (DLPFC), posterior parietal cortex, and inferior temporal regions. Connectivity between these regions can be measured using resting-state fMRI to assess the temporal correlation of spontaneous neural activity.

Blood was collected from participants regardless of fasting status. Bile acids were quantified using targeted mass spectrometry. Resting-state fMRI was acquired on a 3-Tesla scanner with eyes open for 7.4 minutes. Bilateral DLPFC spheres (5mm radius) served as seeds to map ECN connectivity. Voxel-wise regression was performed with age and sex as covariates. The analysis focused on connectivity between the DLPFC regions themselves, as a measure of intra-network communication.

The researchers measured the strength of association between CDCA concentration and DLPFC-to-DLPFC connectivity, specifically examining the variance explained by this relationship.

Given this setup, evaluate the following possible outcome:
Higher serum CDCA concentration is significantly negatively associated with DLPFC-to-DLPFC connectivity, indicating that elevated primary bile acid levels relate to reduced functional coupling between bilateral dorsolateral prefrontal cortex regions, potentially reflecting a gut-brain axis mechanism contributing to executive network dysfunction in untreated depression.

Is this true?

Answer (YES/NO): YES